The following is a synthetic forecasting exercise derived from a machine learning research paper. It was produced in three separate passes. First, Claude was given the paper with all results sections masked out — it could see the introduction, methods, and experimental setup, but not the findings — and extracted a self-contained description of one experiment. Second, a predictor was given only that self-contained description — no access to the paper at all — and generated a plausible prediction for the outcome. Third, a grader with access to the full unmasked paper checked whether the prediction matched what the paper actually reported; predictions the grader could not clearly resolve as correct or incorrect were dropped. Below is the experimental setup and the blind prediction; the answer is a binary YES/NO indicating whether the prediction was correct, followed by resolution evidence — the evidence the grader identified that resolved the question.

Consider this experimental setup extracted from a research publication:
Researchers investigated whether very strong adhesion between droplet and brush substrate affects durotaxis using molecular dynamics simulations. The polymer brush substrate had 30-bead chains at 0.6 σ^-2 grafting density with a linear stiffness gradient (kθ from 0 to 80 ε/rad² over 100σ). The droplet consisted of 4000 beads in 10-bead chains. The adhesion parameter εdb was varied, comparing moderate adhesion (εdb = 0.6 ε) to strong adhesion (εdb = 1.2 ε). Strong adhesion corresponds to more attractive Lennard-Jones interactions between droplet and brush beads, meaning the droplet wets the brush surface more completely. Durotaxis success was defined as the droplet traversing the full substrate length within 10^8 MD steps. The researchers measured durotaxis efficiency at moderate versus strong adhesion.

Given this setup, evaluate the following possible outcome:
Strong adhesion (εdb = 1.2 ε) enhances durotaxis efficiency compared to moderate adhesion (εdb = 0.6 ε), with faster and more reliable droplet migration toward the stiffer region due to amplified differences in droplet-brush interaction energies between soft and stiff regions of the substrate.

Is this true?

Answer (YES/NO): NO